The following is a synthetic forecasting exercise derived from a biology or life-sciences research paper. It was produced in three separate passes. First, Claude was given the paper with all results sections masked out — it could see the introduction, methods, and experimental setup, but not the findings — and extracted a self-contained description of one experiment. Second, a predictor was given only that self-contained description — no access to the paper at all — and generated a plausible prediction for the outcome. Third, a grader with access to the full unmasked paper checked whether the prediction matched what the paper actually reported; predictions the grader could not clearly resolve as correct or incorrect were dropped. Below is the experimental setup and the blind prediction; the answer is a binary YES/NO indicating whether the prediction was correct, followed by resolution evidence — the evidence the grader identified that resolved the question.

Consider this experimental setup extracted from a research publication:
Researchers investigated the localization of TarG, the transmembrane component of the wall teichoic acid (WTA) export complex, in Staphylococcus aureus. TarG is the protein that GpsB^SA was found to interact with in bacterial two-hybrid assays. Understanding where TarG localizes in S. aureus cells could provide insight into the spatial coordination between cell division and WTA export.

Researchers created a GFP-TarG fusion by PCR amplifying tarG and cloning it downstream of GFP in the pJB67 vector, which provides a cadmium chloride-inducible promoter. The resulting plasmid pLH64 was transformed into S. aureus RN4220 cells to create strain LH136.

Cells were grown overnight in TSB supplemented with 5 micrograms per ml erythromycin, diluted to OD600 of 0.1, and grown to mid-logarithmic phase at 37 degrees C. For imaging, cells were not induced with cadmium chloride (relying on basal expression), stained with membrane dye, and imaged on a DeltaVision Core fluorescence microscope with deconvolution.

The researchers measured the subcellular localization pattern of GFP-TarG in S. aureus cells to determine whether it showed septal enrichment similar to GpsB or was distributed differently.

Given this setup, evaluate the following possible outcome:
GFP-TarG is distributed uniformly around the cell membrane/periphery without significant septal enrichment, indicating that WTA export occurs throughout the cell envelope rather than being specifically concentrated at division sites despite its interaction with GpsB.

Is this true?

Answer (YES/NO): NO